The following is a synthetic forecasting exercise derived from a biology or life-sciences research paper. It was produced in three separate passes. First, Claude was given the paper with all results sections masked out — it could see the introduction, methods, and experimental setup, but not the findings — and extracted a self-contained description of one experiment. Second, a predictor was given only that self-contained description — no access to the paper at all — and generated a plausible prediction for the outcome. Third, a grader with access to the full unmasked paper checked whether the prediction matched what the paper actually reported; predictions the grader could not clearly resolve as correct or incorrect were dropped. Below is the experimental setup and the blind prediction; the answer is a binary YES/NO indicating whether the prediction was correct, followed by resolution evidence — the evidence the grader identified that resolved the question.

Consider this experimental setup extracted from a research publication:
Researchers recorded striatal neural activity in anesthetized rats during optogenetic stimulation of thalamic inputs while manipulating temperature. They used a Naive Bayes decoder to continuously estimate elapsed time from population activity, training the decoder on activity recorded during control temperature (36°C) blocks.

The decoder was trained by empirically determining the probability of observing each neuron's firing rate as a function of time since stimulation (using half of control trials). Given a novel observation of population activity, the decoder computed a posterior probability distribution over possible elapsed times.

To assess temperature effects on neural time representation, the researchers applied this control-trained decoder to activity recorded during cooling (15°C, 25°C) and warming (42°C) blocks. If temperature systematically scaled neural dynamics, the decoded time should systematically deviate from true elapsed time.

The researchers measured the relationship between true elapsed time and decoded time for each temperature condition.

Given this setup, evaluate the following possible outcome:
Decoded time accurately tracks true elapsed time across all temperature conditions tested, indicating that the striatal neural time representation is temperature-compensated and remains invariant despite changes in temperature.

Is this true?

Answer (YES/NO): NO